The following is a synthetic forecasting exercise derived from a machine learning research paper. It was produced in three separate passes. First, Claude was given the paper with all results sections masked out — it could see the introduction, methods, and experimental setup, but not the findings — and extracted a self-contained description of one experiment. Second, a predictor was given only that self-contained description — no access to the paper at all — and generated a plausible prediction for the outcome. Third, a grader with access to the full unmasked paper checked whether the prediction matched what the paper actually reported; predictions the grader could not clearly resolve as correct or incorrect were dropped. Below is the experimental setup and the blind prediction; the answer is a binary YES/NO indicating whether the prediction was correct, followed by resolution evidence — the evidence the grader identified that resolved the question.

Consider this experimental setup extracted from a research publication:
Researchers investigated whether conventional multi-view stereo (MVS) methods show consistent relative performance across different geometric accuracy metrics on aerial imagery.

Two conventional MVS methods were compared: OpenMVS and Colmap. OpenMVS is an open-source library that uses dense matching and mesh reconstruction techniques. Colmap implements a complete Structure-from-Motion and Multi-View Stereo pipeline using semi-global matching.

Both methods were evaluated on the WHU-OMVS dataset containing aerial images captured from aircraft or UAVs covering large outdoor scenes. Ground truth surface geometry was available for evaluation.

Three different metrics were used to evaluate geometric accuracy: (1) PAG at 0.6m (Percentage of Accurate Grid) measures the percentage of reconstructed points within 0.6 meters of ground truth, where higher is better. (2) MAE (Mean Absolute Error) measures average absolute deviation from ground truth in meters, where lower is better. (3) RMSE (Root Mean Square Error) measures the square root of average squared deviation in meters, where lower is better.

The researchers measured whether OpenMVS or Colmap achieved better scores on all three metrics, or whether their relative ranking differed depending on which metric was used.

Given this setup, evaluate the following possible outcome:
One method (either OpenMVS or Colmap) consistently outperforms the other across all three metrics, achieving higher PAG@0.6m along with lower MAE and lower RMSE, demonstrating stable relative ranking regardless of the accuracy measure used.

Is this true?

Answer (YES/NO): YES